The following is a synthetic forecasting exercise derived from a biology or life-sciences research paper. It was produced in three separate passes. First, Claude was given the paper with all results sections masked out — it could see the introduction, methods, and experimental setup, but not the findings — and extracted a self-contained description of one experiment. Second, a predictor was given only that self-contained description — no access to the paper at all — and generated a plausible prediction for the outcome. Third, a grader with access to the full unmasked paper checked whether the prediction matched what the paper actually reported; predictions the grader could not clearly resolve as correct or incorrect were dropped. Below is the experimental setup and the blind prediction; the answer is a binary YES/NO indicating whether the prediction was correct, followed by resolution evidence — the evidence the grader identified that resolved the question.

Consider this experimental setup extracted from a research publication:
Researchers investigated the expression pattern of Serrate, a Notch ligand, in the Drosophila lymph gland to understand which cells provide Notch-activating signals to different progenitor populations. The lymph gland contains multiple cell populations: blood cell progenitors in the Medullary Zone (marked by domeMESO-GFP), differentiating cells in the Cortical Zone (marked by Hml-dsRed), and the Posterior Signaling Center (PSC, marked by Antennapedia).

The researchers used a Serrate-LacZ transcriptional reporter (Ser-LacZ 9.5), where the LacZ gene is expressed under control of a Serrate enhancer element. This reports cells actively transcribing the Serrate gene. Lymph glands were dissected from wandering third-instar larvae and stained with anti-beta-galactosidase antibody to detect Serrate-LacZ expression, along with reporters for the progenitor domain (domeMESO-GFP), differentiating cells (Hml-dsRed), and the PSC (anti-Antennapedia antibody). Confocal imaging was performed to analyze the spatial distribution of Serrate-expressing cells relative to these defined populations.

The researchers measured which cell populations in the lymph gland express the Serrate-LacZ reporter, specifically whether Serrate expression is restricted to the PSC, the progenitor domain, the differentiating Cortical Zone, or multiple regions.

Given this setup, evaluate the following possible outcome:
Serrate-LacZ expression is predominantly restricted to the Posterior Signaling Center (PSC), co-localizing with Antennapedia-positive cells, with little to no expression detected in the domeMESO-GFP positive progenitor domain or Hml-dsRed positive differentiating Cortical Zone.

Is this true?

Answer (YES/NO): NO